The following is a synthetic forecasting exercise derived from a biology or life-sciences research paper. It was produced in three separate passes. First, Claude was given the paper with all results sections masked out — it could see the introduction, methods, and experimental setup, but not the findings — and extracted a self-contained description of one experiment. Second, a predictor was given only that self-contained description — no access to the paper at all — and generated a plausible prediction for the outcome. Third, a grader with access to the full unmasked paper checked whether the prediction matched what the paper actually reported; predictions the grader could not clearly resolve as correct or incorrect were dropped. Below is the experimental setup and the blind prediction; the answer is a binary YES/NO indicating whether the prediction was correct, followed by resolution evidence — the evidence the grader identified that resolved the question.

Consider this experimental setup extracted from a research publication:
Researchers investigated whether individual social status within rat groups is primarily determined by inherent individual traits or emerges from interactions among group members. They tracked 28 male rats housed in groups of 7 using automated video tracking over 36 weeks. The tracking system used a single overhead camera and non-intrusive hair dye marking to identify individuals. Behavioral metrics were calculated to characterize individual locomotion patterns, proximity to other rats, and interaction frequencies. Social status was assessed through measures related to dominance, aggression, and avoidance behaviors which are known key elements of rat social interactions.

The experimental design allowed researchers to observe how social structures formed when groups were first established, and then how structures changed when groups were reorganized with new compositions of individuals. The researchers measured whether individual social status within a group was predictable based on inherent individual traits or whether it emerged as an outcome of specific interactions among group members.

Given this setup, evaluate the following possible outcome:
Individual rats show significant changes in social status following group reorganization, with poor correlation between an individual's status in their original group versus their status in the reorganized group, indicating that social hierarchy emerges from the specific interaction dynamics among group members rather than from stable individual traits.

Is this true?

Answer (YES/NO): YES